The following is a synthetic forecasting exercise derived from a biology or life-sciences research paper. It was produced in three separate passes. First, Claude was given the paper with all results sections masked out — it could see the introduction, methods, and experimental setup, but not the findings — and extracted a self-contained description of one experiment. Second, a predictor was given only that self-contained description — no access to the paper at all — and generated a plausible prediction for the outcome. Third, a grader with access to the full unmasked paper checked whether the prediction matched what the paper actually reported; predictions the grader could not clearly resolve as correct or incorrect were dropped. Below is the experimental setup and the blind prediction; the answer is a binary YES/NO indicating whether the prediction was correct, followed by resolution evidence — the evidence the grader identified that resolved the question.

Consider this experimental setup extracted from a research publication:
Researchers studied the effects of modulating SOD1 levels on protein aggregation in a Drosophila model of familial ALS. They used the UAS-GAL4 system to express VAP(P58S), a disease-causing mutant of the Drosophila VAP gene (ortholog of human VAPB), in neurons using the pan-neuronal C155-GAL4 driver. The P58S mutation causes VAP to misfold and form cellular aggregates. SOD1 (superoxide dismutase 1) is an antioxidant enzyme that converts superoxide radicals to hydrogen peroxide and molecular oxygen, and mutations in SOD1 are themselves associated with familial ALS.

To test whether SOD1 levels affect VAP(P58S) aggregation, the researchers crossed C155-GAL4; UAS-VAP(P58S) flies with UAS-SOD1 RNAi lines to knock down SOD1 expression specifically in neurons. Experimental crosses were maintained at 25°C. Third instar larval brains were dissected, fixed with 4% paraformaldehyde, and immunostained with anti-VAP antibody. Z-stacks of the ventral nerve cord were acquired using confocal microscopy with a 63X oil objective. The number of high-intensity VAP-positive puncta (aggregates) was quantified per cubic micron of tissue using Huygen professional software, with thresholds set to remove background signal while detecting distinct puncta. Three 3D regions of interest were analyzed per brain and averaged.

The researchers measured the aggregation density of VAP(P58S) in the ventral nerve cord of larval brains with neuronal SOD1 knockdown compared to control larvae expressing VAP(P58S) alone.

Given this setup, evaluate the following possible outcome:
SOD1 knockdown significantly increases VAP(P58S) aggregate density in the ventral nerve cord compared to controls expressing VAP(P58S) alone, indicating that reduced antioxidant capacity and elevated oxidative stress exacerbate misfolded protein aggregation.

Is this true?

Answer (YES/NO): NO